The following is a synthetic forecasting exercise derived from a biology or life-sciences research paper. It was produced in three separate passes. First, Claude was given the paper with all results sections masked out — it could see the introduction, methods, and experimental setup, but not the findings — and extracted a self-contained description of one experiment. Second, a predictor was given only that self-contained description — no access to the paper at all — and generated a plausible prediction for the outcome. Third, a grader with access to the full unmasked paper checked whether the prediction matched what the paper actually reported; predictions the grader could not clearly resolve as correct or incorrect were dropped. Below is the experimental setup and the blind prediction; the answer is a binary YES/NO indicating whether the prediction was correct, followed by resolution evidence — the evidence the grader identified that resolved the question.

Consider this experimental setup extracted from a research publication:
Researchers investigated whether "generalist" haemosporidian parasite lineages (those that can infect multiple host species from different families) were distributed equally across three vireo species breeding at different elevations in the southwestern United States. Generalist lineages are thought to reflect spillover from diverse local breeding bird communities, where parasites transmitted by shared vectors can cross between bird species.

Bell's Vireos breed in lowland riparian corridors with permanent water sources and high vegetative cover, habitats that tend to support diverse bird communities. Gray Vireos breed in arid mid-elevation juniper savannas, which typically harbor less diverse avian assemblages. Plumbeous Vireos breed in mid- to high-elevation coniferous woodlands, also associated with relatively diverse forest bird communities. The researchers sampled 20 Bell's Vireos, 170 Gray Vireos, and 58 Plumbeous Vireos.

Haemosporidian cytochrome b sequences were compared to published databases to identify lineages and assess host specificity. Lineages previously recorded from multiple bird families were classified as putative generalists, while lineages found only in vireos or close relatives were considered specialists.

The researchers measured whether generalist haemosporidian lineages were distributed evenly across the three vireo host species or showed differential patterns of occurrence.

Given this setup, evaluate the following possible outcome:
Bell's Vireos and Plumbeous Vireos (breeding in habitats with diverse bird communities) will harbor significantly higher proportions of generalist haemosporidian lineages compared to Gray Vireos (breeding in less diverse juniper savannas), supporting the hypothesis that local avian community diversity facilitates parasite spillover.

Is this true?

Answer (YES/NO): YES